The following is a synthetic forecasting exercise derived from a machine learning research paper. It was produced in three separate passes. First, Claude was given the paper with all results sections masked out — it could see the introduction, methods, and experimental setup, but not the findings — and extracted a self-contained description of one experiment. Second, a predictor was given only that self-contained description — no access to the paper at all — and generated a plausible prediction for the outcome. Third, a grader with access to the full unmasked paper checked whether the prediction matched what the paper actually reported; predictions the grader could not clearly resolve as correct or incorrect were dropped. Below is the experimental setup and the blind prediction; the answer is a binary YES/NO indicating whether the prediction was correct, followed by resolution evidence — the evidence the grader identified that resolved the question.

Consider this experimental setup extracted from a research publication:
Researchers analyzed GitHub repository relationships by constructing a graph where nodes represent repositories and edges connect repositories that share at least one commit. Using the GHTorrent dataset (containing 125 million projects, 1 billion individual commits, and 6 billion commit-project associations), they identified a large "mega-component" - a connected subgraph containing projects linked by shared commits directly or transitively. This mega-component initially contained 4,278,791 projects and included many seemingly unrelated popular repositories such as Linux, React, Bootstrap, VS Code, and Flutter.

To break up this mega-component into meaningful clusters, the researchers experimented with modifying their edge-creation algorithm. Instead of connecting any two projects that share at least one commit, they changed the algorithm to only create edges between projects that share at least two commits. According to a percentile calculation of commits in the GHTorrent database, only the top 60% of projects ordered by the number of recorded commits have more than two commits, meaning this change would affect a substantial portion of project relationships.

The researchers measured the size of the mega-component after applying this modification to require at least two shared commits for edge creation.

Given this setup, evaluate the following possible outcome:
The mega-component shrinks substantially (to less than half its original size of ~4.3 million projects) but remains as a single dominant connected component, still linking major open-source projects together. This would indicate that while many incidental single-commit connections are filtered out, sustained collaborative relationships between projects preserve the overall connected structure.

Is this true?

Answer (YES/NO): NO